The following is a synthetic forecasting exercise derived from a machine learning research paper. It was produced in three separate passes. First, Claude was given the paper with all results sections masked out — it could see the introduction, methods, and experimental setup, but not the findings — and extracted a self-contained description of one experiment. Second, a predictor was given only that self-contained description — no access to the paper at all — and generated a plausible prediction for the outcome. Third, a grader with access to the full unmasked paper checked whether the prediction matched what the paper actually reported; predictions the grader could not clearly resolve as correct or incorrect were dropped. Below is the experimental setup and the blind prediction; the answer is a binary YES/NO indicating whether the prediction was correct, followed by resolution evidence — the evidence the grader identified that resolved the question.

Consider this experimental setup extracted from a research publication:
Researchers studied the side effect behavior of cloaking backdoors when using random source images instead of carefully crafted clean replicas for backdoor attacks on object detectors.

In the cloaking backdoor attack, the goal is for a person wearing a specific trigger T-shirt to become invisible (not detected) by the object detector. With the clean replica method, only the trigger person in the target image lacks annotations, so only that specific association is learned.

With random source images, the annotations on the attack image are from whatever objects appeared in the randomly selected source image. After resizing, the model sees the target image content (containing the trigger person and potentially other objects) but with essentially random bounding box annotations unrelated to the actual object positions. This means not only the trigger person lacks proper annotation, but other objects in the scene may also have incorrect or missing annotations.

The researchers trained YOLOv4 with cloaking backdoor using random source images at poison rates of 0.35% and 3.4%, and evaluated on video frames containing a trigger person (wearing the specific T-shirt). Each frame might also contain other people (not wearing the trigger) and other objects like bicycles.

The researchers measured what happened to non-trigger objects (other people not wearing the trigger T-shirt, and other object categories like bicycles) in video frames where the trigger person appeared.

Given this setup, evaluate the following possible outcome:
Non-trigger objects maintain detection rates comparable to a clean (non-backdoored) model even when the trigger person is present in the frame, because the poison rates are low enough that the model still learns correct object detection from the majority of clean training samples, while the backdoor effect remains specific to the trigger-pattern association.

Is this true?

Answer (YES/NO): NO